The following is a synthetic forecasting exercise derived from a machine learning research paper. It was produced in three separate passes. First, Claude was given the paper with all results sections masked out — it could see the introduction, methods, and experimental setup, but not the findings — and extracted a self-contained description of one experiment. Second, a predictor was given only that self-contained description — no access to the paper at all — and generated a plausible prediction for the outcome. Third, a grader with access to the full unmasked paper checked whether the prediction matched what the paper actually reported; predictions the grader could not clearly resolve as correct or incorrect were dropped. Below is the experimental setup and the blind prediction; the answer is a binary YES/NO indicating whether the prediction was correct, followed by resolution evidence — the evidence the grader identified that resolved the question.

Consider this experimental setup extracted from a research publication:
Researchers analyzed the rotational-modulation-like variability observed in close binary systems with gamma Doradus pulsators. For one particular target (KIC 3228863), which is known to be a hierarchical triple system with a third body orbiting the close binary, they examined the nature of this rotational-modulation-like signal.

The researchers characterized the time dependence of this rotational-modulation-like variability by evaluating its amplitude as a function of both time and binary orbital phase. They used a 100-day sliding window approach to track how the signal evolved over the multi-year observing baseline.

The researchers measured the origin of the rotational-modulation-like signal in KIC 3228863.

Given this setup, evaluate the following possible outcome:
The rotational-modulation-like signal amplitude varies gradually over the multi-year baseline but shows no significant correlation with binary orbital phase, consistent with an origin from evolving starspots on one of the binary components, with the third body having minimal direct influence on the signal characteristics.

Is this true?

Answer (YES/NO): NO